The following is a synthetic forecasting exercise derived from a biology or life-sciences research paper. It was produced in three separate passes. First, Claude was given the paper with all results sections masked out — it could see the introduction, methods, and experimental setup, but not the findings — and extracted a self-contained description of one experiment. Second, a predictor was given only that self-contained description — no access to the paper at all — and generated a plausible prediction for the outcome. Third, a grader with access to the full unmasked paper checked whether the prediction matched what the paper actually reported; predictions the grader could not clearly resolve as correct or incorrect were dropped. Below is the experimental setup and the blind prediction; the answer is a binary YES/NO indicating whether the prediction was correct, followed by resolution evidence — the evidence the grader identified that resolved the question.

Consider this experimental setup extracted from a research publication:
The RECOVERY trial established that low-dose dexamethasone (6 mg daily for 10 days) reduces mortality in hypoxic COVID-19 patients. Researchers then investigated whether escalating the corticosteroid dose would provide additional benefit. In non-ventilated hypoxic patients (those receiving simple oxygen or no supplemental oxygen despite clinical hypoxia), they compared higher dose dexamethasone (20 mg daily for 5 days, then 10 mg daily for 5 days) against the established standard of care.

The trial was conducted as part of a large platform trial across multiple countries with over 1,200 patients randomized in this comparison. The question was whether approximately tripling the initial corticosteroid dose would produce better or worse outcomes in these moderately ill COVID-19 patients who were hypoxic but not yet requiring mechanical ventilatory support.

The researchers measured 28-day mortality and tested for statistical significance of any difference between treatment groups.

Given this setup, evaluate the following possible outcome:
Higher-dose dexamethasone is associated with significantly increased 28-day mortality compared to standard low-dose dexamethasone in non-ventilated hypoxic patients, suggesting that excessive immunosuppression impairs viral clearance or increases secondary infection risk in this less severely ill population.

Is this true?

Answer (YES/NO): YES